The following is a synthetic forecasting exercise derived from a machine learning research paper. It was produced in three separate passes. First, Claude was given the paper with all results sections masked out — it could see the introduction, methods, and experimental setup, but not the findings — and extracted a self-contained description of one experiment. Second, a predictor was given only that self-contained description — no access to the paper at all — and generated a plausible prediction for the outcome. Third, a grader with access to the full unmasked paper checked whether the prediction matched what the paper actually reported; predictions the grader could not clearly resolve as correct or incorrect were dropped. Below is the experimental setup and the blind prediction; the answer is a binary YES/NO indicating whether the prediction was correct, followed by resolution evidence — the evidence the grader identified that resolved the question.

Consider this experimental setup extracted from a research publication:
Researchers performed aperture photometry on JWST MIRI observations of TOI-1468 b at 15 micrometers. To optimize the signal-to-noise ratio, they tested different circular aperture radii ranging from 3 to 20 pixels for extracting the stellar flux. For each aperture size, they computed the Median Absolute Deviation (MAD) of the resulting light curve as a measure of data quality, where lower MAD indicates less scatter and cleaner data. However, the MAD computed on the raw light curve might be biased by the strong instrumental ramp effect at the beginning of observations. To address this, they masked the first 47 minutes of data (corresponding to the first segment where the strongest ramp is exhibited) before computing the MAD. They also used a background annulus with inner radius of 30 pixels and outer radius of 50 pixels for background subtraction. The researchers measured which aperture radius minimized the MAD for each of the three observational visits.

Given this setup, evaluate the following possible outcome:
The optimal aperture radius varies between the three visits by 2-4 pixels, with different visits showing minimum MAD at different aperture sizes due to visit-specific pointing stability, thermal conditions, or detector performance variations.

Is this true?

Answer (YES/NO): NO